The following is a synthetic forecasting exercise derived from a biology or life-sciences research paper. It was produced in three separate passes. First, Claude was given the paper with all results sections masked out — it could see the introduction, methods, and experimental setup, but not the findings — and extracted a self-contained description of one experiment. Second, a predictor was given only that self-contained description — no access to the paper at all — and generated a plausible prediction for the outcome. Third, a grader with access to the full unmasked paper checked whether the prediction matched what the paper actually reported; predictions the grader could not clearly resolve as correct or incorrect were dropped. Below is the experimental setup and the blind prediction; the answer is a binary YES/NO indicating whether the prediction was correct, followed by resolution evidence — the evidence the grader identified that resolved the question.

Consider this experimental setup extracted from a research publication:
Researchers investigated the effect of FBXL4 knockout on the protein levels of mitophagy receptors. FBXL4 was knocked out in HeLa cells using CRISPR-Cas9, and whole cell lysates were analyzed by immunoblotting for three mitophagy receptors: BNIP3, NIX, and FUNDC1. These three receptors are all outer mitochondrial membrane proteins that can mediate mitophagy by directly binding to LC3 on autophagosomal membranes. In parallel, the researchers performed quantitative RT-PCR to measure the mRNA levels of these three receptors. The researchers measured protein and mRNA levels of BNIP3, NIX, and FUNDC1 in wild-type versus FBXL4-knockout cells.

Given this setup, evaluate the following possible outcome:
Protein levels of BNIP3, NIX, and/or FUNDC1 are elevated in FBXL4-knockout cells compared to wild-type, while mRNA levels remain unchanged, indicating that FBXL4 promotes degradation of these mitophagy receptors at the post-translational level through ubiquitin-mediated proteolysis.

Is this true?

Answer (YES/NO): NO